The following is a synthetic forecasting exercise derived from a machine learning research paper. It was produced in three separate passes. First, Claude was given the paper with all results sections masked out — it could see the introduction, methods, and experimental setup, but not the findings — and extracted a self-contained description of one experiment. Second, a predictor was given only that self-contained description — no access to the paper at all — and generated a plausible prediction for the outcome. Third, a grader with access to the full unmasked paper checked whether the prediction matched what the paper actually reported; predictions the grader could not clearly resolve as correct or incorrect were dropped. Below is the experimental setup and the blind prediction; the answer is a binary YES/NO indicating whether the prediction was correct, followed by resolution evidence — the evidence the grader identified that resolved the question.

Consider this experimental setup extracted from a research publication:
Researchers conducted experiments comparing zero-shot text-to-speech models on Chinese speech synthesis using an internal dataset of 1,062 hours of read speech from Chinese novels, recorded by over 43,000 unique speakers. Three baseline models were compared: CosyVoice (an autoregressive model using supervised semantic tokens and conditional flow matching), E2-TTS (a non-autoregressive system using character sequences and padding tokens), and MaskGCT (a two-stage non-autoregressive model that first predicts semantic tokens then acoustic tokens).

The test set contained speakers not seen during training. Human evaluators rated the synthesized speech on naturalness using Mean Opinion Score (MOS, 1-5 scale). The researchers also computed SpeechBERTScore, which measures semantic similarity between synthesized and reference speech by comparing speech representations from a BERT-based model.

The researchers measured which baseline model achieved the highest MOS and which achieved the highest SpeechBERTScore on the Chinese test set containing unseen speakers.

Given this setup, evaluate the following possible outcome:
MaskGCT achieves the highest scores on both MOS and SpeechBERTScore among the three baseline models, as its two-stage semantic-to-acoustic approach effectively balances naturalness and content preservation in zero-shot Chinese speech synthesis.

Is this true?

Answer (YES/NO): NO